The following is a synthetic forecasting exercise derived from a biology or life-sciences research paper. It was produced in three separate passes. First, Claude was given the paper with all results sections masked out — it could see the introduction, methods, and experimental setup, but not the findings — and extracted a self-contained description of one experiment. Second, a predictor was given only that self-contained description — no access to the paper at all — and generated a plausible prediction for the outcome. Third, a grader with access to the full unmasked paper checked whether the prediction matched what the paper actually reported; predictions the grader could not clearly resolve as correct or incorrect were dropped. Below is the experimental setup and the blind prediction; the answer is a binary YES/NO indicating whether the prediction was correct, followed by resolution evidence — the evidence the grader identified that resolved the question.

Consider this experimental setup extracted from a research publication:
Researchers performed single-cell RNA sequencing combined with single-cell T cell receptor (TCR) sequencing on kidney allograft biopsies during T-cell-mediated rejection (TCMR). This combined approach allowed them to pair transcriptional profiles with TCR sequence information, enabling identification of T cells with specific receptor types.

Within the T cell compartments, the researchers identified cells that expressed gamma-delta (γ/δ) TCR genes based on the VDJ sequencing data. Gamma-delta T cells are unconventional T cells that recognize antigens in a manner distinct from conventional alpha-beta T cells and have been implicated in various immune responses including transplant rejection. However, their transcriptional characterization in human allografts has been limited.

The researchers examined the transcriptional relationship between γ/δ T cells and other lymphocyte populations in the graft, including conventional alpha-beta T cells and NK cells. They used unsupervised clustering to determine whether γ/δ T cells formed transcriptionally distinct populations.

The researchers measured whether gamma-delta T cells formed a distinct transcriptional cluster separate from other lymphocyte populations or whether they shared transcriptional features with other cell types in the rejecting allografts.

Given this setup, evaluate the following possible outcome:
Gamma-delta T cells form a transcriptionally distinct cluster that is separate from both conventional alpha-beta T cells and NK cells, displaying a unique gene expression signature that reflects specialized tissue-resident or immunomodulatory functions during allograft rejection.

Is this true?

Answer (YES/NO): NO